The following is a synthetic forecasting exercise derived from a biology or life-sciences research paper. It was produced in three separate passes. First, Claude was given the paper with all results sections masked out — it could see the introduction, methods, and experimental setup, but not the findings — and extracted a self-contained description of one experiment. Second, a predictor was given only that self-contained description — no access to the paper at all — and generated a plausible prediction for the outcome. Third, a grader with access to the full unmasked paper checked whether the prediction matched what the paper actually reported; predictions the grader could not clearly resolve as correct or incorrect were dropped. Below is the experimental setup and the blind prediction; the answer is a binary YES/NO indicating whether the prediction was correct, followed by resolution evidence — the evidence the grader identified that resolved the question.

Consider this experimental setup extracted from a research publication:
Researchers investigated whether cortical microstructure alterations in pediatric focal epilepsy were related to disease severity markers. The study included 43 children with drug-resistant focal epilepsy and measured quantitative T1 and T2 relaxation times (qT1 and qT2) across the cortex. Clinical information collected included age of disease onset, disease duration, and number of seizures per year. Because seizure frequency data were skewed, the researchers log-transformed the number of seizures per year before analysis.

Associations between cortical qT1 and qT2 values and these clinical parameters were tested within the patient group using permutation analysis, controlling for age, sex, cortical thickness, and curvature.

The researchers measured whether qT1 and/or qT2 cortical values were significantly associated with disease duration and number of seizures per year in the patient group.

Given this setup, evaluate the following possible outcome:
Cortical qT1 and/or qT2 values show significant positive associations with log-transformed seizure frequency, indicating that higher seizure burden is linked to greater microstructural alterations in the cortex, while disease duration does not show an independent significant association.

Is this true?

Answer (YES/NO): NO